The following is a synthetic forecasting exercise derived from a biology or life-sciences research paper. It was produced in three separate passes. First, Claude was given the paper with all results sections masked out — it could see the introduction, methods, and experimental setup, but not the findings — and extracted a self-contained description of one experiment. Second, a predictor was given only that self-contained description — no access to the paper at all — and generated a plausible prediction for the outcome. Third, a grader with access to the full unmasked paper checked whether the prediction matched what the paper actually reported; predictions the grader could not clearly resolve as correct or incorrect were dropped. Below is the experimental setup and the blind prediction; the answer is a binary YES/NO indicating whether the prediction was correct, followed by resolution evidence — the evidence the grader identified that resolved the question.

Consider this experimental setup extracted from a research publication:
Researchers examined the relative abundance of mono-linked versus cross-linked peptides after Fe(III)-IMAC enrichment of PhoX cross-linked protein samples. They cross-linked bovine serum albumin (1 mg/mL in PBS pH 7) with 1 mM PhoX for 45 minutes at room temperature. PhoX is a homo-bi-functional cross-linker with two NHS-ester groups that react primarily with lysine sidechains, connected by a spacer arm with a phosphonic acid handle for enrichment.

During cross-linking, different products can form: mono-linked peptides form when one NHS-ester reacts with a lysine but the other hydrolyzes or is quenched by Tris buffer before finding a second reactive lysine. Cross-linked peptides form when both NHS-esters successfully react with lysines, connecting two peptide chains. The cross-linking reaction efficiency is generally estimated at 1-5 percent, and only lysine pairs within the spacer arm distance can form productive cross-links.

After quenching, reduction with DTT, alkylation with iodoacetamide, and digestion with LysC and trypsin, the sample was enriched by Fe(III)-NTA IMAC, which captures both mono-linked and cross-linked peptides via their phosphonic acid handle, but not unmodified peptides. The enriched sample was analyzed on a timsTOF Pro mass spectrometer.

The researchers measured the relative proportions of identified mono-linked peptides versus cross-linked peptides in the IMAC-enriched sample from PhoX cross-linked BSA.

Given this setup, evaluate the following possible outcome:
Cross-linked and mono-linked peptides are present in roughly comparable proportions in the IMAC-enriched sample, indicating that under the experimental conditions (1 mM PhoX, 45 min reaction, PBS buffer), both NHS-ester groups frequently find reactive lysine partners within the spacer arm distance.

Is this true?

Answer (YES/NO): NO